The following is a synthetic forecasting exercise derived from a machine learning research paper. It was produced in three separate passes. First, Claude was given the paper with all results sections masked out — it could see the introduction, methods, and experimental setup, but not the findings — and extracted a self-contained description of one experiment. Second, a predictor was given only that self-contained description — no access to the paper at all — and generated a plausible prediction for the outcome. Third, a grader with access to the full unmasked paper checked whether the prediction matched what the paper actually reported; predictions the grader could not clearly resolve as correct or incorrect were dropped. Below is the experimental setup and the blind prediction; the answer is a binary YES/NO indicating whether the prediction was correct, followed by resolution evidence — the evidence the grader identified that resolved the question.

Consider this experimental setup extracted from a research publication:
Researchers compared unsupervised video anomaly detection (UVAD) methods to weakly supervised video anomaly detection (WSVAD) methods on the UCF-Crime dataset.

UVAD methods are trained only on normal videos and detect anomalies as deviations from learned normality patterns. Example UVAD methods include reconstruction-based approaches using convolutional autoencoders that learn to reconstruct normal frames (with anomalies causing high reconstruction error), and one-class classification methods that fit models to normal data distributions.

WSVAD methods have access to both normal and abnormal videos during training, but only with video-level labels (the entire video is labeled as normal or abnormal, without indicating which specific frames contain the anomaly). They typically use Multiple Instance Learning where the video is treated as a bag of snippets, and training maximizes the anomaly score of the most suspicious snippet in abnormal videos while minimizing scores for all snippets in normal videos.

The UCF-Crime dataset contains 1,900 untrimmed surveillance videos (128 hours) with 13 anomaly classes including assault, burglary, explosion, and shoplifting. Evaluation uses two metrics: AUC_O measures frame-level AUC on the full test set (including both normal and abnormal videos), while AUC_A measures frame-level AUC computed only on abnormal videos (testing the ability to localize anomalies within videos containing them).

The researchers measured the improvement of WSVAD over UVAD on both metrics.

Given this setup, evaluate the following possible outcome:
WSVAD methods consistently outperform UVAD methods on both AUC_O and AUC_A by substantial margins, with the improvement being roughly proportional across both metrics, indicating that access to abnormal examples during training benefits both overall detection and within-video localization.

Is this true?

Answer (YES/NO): NO